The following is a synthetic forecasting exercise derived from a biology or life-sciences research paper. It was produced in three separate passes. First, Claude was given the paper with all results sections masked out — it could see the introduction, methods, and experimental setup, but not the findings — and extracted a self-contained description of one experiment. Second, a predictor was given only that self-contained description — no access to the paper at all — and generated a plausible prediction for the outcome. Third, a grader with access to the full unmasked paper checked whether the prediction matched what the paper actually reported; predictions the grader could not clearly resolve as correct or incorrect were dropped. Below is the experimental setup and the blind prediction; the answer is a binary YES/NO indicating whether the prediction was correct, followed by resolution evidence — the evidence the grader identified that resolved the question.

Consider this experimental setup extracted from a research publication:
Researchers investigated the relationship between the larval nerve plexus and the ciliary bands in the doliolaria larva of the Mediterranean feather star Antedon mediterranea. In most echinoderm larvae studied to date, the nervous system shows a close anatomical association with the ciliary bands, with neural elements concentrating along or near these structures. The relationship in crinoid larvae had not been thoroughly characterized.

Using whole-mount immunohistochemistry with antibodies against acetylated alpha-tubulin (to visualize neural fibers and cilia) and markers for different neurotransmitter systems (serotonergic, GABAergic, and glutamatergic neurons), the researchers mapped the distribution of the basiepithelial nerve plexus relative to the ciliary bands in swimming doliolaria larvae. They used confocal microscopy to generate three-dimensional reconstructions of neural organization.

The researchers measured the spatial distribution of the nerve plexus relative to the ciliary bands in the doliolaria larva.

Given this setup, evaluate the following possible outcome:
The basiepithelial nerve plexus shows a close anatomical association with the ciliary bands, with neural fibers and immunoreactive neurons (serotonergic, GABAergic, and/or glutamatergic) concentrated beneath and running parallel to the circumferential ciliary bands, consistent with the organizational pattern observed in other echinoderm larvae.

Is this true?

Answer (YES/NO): NO